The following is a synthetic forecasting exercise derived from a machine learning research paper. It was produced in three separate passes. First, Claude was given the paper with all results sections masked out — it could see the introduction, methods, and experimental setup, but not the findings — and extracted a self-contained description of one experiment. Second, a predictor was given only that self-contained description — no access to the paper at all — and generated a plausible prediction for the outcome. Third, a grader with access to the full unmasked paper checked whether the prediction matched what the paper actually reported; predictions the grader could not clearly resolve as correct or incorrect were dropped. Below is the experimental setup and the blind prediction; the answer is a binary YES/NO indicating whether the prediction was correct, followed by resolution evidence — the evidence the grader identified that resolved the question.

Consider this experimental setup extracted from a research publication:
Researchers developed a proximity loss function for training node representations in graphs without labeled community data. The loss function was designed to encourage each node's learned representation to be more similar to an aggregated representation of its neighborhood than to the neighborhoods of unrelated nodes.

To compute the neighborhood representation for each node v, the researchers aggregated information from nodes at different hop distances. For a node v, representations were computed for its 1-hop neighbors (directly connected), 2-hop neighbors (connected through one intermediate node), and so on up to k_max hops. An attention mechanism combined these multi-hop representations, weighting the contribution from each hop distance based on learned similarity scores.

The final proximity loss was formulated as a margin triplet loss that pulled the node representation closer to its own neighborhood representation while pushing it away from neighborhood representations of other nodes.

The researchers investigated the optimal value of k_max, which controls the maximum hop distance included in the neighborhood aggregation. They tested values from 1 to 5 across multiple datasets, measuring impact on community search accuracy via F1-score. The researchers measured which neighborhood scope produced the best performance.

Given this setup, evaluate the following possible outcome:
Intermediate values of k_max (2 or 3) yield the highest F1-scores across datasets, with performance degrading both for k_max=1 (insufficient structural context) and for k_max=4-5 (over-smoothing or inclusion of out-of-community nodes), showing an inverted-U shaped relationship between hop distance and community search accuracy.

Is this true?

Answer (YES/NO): NO